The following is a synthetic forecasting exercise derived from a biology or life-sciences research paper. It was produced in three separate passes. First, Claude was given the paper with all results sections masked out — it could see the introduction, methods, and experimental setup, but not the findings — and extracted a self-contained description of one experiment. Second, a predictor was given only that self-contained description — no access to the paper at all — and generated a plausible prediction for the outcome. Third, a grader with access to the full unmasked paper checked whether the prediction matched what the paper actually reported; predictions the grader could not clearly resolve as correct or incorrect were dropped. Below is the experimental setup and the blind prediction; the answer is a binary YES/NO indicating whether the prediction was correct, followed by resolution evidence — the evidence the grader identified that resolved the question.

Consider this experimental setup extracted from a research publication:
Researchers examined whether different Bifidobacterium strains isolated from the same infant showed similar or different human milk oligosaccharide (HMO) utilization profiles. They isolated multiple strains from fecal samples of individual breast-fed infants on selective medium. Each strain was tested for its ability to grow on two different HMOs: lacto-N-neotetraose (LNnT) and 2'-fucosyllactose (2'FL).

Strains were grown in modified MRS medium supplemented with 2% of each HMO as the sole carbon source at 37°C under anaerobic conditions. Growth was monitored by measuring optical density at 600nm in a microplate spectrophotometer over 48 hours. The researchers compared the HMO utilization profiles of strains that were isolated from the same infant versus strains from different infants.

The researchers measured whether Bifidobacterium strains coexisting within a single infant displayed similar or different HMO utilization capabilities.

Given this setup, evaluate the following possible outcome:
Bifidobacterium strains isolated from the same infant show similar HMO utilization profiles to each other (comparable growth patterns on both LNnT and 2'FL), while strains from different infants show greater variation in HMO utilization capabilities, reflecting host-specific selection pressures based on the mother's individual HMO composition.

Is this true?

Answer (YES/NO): NO